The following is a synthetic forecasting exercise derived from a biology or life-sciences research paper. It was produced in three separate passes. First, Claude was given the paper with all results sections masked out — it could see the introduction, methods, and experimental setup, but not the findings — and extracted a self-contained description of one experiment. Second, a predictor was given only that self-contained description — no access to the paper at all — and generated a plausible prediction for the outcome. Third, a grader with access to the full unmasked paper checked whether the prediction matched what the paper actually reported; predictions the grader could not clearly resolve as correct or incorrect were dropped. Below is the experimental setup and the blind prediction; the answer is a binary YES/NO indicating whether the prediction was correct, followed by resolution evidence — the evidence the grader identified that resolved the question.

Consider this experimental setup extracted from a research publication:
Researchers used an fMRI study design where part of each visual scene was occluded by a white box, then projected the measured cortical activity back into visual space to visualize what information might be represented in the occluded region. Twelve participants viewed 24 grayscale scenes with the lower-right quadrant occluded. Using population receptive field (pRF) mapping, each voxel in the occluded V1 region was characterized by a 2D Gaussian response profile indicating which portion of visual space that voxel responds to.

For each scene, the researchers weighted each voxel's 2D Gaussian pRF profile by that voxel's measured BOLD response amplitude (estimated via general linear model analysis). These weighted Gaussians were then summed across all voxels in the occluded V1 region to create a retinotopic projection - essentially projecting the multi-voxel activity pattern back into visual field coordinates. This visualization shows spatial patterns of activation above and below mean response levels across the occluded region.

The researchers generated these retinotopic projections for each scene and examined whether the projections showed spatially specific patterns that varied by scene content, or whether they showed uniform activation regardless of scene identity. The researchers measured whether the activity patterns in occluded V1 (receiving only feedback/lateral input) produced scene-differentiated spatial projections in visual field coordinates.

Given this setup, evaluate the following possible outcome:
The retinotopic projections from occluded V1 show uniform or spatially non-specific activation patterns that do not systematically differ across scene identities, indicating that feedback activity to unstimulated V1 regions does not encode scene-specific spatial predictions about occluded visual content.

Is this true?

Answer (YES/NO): NO